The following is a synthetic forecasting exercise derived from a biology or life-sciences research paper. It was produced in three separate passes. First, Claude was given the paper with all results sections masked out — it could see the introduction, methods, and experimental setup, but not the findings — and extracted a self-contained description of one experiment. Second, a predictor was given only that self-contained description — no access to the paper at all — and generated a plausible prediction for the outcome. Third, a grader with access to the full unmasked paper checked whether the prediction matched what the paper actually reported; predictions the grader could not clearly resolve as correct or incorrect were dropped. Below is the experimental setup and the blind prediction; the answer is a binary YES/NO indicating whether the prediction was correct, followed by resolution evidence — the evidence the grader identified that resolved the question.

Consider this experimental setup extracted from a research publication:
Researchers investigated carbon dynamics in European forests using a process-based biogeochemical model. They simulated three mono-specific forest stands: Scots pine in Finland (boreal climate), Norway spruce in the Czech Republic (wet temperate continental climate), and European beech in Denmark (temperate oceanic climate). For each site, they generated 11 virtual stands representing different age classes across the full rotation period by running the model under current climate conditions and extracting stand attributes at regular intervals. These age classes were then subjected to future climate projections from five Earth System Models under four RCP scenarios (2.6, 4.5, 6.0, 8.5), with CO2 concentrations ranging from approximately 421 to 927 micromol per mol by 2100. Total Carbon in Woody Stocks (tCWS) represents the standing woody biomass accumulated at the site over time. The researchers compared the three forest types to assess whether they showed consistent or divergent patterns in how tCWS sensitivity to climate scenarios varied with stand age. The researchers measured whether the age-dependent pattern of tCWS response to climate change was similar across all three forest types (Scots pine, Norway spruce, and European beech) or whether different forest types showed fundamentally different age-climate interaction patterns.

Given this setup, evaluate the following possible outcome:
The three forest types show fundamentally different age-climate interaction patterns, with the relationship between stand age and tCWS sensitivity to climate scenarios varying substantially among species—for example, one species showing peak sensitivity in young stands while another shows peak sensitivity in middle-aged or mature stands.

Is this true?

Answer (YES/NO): YES